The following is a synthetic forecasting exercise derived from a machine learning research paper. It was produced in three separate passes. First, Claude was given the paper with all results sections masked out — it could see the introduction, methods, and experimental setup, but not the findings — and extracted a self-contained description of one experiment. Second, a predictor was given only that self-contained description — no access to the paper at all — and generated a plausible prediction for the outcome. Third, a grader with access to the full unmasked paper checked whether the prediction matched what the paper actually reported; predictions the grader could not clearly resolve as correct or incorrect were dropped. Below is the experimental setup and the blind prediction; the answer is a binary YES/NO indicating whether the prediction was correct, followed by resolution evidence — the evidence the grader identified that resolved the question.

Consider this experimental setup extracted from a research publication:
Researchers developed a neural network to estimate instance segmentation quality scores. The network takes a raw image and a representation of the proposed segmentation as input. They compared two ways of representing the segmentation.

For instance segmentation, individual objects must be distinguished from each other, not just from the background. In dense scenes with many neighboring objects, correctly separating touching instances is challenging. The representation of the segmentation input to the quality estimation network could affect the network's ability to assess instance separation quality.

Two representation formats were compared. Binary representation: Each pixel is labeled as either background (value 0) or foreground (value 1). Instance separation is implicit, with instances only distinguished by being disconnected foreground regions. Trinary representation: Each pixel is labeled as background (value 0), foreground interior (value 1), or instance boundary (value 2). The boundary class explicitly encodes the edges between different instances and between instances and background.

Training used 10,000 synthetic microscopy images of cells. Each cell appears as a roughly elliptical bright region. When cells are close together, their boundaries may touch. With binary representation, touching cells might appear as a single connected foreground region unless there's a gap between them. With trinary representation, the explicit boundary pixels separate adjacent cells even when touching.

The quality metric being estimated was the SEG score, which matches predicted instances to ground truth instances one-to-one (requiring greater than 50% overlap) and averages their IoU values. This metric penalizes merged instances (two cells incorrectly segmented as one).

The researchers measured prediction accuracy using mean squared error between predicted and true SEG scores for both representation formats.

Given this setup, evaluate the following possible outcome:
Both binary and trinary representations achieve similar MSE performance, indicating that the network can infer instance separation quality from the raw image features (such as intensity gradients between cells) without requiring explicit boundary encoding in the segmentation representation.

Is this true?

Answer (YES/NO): NO